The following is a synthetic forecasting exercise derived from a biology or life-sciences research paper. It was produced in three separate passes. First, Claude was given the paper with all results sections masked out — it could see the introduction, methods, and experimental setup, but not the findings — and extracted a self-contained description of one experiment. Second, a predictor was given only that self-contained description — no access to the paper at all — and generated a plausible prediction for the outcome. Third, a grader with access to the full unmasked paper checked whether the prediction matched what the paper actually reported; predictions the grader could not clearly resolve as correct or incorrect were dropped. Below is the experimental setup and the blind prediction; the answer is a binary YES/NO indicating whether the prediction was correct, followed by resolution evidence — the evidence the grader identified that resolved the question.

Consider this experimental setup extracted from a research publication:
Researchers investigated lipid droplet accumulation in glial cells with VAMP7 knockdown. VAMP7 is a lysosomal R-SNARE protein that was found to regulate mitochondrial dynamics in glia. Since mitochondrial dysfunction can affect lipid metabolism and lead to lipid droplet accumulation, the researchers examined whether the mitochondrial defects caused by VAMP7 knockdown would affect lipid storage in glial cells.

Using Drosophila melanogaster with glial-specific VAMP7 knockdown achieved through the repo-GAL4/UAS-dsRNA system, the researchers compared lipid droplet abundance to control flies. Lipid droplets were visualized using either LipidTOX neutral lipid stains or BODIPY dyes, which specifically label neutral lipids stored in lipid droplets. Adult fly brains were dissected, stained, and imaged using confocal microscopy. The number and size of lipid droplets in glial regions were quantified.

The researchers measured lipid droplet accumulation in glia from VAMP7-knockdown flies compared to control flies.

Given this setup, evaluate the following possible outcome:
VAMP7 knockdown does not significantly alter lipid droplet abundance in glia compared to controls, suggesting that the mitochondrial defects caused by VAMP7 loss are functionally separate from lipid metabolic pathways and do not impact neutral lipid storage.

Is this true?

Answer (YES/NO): NO